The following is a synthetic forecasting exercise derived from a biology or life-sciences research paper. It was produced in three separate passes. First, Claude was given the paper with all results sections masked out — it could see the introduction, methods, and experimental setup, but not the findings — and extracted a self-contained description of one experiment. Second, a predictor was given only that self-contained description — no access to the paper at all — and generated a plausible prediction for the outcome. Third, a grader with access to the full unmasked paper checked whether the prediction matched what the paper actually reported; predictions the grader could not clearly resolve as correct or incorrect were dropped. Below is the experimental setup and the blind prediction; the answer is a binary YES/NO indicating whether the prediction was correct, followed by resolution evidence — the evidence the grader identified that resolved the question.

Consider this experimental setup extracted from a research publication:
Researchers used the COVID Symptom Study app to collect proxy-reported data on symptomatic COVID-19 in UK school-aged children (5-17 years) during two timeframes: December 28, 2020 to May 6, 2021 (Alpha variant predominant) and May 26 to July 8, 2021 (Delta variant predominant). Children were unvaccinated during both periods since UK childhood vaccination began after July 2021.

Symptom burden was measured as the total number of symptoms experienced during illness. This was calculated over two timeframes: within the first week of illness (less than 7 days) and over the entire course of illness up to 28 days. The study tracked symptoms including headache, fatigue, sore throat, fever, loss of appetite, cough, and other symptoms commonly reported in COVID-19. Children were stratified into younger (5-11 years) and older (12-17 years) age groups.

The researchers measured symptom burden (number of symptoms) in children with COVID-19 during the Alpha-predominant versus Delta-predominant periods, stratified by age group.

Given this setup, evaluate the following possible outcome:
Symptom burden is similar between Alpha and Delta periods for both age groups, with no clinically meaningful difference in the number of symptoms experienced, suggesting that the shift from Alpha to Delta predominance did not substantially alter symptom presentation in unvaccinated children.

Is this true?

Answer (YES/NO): NO